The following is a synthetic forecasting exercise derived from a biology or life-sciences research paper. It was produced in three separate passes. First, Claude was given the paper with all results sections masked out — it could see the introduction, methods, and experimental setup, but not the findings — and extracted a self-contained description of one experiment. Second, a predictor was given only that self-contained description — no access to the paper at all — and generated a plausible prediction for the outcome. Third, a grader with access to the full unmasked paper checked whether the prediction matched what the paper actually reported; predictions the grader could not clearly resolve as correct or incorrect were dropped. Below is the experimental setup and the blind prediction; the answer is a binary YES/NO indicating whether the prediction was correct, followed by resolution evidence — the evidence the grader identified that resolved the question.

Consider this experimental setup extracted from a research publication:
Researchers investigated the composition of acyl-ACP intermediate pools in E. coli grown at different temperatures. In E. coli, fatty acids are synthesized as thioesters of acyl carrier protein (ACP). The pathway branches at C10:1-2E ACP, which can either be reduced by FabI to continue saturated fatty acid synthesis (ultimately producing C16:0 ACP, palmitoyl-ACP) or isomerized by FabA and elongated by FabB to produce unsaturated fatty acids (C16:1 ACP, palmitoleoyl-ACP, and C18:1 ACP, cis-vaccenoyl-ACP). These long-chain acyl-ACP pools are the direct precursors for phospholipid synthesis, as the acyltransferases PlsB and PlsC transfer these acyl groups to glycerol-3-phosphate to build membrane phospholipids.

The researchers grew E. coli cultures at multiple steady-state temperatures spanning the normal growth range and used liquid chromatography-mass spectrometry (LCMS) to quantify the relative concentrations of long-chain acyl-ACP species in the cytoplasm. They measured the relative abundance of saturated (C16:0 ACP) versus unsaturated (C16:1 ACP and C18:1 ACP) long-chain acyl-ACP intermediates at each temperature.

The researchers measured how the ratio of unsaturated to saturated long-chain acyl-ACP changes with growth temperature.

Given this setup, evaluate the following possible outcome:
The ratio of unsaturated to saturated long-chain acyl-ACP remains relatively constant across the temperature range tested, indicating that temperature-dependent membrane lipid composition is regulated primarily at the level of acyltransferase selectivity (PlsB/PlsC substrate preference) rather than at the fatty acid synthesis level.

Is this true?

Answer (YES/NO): NO